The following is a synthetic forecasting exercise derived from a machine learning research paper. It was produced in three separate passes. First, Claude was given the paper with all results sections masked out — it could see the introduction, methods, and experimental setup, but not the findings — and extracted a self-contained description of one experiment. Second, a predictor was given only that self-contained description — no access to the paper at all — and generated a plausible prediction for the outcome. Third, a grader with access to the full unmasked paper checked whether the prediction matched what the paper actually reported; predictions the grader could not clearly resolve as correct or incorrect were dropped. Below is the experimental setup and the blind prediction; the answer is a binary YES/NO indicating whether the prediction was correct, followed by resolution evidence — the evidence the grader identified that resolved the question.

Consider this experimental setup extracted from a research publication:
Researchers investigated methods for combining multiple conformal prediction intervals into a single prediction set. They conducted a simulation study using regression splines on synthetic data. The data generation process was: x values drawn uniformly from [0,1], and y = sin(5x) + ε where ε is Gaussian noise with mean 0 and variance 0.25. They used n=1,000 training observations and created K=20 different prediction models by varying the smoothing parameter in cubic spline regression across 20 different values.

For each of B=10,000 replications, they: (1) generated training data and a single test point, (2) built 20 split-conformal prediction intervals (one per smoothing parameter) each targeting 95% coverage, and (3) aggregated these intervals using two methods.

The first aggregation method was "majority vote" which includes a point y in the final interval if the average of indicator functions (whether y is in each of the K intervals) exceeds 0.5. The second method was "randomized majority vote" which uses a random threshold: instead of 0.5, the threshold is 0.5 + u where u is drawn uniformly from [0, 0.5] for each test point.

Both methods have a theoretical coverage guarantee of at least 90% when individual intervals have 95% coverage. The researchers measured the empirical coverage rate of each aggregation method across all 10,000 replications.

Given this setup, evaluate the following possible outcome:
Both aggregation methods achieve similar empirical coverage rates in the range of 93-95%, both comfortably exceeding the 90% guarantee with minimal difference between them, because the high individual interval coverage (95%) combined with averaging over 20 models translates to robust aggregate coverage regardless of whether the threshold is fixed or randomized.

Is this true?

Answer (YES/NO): NO